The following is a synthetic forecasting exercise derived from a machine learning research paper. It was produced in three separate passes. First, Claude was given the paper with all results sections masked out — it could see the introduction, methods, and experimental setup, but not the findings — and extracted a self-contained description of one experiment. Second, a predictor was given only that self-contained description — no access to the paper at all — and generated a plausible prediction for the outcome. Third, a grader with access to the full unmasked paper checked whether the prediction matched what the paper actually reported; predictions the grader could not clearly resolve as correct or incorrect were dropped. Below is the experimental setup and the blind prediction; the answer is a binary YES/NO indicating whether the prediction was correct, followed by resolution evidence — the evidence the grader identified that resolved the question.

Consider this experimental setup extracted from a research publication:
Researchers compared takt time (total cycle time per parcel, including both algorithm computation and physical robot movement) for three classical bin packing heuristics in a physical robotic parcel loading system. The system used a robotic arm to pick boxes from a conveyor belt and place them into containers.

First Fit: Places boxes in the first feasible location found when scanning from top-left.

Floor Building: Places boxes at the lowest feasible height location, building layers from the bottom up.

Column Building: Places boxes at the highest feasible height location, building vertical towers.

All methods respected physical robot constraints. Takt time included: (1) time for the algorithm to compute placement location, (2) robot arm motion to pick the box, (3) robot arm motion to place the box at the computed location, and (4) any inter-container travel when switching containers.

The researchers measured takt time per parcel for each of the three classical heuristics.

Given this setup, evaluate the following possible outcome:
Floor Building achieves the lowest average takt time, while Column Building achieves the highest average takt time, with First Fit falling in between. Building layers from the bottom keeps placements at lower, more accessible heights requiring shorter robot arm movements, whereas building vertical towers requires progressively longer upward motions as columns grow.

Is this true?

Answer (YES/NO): NO